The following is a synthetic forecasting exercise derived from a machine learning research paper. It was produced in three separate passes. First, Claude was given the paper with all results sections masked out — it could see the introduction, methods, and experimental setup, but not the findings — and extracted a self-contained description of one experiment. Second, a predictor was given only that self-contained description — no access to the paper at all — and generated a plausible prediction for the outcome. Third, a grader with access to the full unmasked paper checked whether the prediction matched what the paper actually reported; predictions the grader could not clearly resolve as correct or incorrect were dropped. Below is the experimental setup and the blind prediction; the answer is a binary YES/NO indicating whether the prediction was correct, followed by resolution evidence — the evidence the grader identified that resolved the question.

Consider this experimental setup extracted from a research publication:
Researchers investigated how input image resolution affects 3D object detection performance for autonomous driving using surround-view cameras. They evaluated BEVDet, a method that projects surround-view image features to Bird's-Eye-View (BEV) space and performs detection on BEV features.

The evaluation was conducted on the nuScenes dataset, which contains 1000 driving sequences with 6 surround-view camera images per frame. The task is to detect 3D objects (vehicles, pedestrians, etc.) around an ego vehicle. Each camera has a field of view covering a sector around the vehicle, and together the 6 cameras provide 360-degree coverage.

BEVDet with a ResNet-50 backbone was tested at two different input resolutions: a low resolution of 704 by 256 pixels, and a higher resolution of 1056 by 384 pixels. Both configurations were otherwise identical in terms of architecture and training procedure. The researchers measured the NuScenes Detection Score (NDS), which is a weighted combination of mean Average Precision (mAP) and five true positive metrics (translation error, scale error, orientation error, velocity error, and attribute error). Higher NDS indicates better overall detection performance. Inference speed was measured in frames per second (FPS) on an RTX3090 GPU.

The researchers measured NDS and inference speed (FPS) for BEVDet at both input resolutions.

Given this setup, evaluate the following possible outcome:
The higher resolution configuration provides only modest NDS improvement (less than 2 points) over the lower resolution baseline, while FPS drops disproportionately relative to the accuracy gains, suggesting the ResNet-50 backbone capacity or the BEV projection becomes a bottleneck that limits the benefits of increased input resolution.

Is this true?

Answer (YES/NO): YES